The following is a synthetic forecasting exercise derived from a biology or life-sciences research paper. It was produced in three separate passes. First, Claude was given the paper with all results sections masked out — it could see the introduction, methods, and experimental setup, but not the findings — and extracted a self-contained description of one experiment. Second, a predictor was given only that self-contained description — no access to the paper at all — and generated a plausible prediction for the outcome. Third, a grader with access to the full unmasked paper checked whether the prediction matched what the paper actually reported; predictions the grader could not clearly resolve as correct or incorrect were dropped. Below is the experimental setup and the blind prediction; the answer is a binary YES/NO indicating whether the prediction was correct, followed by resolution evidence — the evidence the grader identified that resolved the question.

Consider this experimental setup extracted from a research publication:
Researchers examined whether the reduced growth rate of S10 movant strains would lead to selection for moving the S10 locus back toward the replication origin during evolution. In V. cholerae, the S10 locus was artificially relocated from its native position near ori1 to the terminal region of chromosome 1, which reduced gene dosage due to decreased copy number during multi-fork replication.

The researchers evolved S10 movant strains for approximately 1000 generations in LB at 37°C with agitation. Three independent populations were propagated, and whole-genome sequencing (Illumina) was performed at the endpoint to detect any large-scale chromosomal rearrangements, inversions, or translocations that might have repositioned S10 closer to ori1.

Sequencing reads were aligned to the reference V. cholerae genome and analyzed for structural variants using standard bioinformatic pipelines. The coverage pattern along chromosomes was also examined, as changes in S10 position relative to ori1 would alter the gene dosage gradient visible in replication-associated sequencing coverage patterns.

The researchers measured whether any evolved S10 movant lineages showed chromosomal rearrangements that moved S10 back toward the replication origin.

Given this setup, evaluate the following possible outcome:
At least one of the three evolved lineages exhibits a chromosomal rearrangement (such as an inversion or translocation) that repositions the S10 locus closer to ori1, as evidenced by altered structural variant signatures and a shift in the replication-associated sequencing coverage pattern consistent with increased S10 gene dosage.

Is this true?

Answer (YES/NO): NO